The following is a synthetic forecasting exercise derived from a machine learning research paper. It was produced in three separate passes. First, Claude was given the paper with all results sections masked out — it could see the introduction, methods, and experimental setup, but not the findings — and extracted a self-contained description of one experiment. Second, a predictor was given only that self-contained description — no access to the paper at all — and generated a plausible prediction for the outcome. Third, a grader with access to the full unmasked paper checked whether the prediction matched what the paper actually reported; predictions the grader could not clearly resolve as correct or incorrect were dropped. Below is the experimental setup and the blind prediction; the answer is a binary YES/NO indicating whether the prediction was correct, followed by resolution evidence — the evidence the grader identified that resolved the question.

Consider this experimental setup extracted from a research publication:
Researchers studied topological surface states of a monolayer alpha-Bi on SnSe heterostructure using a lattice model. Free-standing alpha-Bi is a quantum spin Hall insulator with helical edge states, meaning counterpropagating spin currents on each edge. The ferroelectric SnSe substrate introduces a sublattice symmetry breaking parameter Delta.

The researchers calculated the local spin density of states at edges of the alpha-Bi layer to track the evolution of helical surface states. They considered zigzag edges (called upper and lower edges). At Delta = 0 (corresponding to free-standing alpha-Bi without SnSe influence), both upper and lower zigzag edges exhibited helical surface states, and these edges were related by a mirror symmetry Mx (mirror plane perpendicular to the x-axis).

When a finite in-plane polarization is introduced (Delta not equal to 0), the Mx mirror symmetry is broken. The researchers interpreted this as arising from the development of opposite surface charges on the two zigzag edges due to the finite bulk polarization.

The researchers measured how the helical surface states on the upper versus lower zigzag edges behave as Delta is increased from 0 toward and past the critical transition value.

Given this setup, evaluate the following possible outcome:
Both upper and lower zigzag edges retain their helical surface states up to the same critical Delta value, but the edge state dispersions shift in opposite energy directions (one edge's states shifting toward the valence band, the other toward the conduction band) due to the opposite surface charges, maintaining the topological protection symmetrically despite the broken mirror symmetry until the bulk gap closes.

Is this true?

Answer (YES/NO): NO